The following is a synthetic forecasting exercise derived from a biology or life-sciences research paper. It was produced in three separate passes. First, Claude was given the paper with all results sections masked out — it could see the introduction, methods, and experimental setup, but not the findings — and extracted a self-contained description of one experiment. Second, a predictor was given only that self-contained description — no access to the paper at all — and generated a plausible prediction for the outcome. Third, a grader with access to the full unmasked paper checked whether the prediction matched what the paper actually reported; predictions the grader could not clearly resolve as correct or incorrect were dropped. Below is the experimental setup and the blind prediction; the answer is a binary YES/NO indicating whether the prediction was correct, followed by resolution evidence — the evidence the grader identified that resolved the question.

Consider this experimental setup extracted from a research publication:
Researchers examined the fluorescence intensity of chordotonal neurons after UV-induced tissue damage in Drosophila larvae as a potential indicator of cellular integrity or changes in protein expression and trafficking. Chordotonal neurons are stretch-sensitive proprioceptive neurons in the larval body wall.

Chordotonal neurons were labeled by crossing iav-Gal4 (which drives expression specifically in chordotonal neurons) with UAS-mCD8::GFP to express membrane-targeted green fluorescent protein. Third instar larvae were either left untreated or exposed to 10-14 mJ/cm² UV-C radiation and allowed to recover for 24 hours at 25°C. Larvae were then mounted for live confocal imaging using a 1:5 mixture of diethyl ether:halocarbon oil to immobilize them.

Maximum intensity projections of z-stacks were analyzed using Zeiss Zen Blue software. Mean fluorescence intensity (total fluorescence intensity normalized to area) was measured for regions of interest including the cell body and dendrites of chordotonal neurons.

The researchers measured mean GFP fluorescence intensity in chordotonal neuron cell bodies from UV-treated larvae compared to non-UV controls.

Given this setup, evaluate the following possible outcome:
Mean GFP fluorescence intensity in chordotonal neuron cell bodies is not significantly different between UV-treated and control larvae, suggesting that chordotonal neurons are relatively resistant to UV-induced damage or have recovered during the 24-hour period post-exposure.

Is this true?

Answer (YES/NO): YES